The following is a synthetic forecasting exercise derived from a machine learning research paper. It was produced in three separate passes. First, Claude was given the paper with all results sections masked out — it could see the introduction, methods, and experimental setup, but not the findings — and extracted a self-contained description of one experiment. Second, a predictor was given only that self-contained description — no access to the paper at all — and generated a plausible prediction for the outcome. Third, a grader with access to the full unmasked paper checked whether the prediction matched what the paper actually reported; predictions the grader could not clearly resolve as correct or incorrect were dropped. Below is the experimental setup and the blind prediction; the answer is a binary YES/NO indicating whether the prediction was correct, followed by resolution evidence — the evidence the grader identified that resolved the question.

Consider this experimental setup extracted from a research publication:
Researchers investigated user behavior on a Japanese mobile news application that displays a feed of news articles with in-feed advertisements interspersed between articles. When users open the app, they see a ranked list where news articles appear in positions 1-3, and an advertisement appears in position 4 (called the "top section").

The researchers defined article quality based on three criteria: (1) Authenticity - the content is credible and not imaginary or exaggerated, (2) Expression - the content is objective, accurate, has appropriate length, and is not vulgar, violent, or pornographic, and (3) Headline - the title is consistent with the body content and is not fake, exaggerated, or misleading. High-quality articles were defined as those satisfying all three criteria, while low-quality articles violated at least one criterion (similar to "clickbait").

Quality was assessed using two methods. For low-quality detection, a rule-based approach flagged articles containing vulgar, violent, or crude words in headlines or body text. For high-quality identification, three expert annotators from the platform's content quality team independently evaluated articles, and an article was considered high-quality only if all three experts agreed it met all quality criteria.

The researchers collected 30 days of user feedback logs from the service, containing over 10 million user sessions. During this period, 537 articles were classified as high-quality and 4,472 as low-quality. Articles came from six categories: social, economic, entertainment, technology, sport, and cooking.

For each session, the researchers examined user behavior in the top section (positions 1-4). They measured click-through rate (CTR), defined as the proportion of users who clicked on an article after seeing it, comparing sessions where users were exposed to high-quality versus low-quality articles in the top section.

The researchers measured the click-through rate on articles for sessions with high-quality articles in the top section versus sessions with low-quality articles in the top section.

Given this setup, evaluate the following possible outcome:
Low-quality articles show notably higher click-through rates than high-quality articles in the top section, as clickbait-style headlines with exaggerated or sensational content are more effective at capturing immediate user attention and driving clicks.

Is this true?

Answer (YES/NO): YES